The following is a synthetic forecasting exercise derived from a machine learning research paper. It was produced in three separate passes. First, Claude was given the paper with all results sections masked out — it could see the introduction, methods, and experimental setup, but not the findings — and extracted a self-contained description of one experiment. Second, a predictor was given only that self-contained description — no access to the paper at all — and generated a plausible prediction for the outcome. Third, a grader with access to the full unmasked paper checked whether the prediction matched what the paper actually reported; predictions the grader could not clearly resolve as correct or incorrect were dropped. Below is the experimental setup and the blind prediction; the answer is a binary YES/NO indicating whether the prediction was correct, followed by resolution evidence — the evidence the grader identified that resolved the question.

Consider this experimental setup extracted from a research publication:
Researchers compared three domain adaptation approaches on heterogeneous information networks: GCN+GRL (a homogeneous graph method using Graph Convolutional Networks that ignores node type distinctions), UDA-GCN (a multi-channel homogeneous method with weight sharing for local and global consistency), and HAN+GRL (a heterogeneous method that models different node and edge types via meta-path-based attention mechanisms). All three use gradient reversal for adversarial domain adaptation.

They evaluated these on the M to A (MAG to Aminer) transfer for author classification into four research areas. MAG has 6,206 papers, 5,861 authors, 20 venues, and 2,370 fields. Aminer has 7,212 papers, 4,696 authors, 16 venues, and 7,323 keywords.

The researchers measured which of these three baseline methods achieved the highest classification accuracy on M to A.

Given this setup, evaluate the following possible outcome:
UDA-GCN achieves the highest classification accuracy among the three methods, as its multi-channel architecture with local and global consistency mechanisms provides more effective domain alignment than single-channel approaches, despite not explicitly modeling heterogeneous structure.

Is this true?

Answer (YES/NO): NO